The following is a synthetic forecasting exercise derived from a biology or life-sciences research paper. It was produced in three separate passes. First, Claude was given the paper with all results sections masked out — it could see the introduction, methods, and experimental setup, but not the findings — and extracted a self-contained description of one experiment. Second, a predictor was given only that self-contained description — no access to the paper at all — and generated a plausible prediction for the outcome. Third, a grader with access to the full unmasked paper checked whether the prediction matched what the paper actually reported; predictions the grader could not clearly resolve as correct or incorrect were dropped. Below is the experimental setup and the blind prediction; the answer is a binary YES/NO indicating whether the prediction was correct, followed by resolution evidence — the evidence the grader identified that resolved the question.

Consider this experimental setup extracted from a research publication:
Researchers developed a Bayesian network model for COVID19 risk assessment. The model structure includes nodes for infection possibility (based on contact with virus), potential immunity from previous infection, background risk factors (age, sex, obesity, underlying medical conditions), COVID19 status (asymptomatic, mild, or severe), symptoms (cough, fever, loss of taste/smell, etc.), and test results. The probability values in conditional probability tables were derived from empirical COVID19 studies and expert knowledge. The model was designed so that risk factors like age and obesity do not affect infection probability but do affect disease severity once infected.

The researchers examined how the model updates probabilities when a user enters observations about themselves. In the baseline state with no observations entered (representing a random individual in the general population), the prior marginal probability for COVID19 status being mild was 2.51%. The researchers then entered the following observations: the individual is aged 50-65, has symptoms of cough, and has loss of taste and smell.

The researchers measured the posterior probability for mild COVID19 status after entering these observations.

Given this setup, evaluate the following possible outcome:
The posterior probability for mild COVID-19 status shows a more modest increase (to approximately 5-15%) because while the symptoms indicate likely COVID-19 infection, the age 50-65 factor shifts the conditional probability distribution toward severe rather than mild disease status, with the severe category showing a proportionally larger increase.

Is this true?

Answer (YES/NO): NO